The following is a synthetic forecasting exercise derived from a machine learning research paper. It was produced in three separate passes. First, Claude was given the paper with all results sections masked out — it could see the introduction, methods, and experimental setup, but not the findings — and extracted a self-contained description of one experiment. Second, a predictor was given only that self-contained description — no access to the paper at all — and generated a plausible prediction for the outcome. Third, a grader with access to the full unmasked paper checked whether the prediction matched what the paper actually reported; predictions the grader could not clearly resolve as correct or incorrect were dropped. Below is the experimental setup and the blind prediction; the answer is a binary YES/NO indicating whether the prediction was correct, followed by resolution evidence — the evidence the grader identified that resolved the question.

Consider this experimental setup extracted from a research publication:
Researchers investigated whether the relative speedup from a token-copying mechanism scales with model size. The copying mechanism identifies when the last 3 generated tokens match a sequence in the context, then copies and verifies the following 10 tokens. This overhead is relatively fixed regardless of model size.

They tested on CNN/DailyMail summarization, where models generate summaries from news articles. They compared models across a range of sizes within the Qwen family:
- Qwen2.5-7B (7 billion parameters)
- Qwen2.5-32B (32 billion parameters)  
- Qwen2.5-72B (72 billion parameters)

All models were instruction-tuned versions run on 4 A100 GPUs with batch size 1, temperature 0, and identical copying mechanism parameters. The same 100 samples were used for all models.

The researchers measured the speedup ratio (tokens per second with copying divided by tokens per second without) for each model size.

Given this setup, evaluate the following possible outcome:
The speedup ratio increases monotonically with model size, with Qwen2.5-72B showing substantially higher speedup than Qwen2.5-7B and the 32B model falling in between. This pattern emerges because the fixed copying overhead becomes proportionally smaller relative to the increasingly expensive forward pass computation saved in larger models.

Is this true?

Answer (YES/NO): NO